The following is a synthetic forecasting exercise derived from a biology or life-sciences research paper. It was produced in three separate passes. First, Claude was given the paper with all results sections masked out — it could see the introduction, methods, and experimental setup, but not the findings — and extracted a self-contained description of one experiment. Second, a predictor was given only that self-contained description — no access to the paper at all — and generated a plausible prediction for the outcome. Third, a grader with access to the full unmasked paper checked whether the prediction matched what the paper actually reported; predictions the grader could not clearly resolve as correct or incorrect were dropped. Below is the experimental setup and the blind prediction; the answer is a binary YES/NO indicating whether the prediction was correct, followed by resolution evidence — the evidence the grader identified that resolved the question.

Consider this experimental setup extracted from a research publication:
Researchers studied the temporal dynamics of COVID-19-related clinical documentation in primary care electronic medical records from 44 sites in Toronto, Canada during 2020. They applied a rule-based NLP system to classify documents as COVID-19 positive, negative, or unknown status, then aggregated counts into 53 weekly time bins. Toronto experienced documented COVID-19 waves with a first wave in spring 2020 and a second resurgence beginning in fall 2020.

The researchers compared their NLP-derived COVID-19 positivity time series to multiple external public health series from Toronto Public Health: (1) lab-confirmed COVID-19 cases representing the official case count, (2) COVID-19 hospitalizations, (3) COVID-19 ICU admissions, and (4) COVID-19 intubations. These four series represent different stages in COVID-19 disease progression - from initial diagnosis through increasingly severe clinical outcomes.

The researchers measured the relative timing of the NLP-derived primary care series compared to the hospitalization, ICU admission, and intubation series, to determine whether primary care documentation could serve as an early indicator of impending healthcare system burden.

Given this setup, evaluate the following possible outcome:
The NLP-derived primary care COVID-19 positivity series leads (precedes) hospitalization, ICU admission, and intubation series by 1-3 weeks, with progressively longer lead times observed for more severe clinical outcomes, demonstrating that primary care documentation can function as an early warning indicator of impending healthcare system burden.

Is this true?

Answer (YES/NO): NO